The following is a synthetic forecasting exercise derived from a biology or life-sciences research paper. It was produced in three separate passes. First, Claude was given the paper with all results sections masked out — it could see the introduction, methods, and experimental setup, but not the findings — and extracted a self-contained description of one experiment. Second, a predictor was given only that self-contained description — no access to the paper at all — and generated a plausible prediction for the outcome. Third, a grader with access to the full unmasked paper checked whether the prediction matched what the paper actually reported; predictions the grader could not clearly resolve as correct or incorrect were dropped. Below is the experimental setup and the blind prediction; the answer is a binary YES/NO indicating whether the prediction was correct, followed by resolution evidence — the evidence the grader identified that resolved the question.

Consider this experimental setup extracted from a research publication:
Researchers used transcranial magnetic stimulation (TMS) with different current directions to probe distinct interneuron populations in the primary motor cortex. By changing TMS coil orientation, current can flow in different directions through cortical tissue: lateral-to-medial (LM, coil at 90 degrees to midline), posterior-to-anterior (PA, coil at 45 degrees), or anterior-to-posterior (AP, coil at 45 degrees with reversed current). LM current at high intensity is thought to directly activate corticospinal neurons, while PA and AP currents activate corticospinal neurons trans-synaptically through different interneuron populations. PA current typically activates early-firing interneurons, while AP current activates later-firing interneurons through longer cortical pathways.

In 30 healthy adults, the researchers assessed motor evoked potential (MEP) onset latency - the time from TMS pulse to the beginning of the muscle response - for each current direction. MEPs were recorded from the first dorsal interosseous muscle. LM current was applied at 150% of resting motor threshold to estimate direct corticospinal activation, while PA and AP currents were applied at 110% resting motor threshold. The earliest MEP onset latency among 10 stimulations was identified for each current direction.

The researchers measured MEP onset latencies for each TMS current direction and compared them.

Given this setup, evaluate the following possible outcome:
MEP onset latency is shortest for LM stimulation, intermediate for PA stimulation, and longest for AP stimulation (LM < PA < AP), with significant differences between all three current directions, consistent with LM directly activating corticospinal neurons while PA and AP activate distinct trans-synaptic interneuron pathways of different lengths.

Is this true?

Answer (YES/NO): YES